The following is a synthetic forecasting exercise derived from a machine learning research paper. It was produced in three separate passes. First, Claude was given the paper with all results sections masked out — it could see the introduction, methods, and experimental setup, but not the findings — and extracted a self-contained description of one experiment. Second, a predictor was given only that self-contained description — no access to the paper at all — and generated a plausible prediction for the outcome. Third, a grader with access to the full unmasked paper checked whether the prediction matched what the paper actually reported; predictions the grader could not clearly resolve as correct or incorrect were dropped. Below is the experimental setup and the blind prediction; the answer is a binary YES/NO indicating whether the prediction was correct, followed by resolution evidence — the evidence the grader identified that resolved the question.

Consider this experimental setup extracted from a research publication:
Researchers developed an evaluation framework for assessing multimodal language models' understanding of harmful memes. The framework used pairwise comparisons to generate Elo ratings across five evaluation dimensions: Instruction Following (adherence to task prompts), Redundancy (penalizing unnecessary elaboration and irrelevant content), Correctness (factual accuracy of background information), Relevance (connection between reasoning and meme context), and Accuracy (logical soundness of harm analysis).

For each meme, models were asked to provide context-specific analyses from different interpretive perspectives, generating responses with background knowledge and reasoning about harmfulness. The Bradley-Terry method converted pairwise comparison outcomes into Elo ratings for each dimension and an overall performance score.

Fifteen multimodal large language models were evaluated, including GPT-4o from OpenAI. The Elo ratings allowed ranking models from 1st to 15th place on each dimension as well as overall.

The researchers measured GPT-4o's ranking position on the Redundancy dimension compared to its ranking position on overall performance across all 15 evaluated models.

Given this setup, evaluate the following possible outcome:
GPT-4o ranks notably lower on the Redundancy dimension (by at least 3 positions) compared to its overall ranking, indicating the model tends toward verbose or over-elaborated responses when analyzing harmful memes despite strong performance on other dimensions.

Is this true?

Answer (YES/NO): NO